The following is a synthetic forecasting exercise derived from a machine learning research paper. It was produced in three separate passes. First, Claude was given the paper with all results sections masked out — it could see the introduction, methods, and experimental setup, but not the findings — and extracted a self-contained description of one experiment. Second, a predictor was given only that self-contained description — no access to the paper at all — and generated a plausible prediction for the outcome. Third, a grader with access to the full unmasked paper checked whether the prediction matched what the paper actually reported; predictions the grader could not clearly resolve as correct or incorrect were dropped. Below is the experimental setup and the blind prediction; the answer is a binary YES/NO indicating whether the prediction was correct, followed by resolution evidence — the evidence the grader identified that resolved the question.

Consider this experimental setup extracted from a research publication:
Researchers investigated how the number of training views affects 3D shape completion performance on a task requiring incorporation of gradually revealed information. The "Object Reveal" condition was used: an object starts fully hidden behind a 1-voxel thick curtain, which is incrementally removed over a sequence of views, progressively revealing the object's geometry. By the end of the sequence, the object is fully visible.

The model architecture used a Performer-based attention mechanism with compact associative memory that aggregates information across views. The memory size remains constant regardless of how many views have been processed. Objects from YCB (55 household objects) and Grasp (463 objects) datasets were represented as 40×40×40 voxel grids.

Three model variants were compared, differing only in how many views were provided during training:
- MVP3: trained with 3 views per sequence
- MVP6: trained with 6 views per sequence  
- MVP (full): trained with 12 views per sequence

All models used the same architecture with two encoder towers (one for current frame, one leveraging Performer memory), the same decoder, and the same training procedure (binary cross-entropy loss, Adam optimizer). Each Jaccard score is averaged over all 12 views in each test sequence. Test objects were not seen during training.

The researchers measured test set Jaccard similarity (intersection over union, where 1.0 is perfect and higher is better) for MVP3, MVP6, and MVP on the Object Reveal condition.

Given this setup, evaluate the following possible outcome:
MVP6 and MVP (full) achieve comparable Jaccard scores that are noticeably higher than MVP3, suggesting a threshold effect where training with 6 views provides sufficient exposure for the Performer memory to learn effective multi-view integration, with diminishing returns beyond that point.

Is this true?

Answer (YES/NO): NO